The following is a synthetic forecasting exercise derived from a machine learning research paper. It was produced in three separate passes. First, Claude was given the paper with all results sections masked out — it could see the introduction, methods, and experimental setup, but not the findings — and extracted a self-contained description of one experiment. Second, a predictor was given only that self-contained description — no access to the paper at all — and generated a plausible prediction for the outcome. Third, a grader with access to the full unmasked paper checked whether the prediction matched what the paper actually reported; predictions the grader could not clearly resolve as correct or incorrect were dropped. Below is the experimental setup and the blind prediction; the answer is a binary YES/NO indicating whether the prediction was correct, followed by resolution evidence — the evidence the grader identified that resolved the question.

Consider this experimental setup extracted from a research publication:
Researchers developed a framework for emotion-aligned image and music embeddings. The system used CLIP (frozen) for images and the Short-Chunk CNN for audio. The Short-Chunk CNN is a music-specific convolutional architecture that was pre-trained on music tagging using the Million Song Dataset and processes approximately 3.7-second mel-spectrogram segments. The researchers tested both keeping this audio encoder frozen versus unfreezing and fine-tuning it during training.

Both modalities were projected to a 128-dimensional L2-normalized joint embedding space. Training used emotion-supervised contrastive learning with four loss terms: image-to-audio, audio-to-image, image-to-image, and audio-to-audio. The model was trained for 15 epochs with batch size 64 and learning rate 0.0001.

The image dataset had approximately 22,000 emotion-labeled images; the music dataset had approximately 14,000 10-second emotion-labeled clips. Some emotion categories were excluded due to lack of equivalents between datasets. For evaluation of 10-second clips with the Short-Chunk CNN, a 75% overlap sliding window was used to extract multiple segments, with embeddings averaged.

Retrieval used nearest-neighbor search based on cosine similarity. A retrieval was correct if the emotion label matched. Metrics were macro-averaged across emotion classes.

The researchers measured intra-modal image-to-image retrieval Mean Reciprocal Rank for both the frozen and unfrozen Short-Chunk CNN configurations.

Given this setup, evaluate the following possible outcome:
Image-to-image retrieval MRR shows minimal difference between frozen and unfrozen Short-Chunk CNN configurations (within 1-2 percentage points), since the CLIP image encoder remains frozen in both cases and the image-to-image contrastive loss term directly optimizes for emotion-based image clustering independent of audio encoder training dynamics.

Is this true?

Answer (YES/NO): NO